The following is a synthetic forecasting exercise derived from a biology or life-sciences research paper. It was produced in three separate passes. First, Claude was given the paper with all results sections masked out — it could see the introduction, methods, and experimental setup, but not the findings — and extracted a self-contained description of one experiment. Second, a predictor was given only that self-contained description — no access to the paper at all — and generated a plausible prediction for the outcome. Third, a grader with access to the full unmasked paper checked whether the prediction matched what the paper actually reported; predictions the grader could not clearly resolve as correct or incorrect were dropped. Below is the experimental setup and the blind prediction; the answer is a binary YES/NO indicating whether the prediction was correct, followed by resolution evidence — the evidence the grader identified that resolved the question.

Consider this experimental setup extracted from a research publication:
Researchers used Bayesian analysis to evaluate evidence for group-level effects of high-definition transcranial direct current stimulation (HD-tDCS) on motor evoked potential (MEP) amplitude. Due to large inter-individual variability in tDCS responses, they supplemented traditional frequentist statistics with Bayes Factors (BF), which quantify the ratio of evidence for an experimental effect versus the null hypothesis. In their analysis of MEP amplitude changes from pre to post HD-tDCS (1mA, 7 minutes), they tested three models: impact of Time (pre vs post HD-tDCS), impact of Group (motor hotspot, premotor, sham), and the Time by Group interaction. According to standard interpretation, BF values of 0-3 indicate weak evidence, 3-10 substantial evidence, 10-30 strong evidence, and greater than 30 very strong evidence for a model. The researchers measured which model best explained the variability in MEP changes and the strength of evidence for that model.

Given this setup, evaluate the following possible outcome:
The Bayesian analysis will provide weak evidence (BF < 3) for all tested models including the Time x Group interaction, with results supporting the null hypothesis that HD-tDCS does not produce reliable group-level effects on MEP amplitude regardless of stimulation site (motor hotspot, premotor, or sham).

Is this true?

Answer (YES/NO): NO